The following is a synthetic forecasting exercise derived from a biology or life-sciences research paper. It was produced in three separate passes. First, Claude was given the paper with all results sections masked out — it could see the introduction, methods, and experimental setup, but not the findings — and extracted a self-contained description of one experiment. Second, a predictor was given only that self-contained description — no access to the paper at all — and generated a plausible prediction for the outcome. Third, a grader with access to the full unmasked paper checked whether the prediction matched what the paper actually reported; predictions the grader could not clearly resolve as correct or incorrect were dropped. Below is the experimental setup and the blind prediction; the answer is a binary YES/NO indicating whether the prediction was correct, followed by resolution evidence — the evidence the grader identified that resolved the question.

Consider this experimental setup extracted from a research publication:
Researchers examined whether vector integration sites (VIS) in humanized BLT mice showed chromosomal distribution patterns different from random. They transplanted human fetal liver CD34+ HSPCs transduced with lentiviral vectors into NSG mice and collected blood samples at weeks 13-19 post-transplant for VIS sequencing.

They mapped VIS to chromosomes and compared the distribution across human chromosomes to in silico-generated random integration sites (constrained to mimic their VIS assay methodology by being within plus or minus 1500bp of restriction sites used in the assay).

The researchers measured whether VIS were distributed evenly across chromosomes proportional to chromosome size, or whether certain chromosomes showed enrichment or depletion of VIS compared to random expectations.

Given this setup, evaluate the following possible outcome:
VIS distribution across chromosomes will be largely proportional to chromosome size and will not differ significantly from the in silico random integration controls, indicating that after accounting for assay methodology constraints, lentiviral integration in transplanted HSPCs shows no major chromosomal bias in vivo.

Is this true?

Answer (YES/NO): NO